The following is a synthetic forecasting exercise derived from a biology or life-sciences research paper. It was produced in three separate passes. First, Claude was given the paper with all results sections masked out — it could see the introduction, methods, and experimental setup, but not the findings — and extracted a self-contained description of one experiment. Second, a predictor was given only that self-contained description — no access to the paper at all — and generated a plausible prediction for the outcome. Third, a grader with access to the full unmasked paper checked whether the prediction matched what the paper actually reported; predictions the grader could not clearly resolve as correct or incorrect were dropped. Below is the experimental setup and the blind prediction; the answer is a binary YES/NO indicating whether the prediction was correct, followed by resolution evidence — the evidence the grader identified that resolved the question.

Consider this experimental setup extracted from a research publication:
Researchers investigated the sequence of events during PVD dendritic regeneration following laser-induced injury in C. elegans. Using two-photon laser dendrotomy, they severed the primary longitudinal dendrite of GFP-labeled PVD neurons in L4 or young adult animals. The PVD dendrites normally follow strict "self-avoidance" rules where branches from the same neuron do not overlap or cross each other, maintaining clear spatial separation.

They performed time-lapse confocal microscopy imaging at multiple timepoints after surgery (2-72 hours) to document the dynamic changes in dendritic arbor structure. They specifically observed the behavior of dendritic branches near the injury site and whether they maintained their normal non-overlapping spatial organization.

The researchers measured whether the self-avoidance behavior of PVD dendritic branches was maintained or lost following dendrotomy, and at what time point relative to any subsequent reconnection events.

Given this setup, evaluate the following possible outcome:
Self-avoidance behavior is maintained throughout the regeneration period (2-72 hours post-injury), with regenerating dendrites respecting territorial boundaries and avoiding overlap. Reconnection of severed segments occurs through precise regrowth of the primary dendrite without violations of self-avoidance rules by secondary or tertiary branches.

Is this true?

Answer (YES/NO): NO